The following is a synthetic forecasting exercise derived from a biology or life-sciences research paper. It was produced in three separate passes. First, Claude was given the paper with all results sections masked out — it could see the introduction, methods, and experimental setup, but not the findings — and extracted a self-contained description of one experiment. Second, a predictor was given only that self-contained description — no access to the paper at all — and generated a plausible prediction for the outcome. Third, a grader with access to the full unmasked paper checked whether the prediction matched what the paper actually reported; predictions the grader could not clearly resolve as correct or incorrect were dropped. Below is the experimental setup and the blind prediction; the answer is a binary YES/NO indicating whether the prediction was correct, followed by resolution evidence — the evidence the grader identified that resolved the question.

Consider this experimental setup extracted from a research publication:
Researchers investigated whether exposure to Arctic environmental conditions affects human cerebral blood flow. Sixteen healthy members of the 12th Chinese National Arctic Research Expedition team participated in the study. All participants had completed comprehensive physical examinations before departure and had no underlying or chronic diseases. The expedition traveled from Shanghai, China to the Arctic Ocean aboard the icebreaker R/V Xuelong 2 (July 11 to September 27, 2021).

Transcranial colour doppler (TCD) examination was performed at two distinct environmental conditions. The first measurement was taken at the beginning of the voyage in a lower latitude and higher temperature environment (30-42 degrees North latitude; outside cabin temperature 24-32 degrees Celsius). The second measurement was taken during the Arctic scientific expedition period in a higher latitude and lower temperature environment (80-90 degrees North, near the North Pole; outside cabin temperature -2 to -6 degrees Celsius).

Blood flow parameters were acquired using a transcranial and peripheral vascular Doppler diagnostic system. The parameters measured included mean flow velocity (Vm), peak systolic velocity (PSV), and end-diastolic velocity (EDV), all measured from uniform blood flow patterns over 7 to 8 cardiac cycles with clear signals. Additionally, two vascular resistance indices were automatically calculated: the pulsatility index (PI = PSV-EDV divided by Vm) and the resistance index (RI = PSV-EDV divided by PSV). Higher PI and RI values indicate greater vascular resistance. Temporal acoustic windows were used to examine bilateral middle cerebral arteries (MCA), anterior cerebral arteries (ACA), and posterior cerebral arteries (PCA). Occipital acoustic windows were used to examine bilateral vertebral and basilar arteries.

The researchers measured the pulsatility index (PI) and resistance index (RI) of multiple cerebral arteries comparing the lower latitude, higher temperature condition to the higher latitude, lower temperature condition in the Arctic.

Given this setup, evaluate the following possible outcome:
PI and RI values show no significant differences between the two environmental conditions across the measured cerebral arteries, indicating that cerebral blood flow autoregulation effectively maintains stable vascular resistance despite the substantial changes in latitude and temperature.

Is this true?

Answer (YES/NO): NO